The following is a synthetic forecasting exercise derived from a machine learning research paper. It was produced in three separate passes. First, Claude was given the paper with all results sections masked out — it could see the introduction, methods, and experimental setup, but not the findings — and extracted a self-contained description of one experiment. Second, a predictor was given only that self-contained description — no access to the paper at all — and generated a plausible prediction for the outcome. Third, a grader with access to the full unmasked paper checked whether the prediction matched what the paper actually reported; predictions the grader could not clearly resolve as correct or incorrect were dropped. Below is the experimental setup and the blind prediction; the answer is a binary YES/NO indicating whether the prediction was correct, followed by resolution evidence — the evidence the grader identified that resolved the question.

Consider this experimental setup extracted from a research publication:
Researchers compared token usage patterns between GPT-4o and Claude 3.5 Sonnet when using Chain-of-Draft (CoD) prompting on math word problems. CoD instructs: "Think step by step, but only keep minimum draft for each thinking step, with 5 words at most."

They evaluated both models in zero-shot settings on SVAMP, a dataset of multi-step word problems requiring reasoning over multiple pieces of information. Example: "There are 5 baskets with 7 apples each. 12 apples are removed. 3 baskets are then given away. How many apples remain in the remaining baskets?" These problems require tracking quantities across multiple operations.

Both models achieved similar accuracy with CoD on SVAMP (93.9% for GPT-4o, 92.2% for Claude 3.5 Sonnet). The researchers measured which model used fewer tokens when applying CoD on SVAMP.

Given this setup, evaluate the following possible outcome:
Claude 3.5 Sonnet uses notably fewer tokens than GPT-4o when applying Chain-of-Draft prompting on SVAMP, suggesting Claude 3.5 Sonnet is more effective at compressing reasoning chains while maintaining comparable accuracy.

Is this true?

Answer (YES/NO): NO